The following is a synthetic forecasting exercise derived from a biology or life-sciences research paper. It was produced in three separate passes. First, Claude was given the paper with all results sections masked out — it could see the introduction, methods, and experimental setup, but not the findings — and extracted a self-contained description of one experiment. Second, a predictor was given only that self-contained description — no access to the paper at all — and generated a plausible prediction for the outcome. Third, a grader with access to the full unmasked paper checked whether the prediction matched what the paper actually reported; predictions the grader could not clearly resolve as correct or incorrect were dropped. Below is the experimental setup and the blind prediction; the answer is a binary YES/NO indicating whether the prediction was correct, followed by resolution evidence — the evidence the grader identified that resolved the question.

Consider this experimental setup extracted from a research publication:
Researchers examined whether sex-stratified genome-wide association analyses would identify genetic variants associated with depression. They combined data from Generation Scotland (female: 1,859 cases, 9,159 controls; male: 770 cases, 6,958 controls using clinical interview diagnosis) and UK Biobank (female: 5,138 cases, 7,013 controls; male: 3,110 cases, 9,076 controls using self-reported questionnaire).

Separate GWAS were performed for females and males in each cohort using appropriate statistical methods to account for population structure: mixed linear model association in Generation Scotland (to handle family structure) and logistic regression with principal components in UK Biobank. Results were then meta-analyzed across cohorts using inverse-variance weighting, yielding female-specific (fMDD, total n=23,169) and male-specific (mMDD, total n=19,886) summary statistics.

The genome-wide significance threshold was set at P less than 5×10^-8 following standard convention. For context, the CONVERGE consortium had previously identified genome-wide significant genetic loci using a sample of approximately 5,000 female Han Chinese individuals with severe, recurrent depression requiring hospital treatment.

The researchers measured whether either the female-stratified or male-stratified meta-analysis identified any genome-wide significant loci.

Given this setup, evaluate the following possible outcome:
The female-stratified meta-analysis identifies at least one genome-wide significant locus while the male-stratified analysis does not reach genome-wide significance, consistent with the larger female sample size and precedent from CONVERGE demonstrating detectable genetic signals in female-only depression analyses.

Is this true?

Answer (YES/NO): NO